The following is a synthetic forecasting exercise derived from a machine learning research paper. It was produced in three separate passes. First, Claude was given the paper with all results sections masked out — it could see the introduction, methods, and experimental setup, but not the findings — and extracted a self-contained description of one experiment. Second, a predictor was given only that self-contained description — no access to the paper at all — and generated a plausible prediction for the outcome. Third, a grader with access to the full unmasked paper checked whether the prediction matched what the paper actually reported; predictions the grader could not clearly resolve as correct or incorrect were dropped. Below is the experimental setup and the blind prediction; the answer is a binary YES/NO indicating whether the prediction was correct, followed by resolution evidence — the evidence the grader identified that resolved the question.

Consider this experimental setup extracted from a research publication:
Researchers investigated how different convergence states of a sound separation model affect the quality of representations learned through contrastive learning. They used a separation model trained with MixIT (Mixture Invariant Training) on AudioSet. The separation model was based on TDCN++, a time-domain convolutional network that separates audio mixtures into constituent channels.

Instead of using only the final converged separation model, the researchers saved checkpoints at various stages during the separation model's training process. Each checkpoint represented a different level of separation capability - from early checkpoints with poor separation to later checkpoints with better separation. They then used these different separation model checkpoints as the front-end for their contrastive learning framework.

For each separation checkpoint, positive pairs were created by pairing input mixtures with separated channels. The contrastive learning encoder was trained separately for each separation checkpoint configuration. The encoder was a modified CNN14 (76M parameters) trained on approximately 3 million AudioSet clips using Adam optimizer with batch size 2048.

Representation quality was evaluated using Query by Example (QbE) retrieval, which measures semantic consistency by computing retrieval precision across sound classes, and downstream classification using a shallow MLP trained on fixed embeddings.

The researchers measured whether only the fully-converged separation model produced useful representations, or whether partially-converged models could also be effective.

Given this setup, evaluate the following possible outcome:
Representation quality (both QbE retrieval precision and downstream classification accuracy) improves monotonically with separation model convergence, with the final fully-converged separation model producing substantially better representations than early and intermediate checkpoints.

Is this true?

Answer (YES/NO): NO